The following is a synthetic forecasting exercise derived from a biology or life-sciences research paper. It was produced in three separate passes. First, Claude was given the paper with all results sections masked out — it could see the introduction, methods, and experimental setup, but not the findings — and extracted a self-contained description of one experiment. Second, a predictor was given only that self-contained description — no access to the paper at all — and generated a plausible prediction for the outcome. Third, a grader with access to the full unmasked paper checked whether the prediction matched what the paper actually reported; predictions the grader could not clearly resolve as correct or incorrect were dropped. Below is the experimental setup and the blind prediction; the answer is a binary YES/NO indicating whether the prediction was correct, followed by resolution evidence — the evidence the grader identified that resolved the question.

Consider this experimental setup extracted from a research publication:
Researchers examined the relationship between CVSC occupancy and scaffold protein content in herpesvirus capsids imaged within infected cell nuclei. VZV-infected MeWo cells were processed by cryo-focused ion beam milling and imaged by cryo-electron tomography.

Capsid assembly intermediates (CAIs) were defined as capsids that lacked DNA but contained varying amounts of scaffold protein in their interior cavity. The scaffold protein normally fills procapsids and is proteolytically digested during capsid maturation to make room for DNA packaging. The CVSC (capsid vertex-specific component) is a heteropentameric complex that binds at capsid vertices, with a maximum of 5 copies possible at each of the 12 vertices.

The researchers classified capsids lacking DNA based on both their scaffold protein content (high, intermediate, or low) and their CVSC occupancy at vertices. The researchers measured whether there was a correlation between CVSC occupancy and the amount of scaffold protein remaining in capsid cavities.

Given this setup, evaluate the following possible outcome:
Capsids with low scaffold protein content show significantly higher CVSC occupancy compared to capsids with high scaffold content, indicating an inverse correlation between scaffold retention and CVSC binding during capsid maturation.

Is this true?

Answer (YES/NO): YES